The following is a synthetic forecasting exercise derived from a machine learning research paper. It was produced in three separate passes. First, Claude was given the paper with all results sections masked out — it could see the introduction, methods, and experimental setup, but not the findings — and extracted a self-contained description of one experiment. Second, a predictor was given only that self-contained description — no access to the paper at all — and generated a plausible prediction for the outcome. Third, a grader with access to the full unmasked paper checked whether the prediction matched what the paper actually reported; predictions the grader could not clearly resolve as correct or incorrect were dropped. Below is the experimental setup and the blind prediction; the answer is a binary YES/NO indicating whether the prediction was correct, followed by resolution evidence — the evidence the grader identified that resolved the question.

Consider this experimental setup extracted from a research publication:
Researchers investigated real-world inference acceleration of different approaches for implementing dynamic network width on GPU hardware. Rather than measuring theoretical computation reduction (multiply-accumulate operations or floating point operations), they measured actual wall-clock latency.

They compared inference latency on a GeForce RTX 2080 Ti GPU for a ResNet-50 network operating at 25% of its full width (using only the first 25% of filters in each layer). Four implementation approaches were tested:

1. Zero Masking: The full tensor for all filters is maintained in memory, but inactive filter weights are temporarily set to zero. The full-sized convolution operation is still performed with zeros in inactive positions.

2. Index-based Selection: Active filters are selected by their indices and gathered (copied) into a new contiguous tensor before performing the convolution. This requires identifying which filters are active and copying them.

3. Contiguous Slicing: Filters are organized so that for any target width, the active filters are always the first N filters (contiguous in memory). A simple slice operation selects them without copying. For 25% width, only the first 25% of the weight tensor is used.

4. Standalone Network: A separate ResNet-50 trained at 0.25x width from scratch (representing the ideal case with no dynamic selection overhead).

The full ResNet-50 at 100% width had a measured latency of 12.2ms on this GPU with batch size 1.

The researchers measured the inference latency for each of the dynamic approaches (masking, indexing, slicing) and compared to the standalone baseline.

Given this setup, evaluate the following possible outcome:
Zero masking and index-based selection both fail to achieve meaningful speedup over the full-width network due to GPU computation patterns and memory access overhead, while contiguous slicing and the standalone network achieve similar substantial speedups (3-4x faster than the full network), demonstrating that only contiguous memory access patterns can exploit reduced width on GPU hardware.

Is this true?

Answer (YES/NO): NO